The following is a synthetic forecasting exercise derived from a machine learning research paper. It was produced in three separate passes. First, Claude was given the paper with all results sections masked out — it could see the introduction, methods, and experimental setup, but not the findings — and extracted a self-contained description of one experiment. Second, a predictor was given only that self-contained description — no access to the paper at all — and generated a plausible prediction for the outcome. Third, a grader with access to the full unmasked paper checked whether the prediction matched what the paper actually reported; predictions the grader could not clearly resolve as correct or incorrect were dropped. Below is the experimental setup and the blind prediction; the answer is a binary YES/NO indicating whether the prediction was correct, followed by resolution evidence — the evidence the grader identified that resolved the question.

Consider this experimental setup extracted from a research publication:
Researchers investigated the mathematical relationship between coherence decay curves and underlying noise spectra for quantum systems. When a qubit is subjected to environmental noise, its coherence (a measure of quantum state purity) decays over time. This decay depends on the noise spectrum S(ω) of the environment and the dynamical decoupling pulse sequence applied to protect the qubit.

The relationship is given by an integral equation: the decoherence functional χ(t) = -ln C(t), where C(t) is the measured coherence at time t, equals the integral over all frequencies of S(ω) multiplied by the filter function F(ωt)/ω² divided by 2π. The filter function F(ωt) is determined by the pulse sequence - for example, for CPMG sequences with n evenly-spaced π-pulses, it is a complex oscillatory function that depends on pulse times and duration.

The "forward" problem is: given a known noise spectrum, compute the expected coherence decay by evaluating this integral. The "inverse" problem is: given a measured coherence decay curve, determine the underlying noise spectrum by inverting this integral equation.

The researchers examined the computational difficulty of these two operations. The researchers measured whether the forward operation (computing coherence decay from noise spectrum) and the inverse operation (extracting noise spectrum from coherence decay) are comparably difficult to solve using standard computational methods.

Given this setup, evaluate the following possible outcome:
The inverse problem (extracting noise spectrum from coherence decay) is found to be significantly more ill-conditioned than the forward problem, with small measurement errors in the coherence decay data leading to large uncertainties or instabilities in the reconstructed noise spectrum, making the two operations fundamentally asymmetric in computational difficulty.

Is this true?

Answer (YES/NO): YES